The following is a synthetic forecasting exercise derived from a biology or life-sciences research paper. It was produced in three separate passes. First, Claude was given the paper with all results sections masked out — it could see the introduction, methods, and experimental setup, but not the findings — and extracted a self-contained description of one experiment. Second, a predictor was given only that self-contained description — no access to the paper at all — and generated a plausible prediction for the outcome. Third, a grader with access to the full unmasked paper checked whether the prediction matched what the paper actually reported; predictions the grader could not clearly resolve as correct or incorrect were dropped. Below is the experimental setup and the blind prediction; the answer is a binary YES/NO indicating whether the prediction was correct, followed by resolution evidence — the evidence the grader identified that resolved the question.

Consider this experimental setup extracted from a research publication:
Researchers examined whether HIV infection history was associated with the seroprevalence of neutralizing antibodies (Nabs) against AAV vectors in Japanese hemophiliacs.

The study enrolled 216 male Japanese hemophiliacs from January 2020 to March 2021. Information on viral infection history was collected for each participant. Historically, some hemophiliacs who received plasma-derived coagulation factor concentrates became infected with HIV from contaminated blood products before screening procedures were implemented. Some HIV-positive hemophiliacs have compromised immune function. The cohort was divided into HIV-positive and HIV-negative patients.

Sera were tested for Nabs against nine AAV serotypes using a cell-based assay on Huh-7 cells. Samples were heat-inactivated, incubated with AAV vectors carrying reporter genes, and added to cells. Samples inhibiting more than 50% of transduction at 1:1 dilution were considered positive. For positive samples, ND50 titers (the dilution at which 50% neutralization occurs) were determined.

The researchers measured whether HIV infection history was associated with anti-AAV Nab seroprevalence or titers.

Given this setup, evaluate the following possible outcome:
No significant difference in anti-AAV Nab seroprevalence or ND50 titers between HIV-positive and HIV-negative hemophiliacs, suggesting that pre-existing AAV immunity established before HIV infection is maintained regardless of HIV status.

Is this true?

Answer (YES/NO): YES